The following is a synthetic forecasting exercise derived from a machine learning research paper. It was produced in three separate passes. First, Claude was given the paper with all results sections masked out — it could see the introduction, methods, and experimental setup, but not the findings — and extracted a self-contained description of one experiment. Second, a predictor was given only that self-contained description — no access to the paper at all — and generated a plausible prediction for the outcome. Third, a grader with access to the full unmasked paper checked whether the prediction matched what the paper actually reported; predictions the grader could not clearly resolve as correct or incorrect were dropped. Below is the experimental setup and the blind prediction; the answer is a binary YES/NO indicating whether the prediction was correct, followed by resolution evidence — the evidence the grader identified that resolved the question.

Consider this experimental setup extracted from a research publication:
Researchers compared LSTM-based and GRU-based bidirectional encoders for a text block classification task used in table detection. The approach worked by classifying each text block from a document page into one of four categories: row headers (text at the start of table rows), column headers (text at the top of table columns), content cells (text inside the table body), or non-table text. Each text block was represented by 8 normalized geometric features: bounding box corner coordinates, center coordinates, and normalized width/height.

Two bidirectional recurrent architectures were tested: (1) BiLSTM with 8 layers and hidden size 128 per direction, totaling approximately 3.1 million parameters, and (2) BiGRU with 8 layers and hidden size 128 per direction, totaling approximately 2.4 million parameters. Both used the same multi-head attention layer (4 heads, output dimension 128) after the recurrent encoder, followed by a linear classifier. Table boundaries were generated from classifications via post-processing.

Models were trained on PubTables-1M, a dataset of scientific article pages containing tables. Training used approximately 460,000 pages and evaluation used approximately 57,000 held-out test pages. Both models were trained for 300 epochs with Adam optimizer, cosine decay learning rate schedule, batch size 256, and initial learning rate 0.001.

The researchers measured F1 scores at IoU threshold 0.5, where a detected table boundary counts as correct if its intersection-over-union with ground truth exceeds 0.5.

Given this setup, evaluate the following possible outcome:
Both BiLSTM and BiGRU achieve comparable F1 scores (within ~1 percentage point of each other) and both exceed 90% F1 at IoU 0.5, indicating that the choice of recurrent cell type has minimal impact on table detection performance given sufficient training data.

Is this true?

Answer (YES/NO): YES